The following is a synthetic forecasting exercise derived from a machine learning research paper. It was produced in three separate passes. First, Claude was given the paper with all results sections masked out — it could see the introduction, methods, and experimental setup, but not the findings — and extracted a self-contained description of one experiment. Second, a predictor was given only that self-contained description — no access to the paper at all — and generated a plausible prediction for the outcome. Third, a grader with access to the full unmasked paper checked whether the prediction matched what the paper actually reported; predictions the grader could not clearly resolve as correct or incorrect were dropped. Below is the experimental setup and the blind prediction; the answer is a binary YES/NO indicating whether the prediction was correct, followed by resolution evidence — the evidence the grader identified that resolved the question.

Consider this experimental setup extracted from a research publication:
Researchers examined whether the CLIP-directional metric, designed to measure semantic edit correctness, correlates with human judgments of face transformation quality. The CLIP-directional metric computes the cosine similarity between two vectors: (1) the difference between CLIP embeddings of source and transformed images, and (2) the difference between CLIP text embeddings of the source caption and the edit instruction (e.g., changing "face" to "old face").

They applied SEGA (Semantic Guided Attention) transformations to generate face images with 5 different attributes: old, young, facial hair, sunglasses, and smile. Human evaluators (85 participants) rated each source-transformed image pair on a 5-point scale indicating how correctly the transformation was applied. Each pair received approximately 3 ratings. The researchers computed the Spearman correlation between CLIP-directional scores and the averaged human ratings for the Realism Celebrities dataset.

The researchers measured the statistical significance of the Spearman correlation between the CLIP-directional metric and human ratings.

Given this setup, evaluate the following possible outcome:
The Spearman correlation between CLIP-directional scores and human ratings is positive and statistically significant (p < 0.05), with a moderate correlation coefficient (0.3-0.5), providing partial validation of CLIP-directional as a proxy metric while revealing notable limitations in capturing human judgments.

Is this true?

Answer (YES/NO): YES